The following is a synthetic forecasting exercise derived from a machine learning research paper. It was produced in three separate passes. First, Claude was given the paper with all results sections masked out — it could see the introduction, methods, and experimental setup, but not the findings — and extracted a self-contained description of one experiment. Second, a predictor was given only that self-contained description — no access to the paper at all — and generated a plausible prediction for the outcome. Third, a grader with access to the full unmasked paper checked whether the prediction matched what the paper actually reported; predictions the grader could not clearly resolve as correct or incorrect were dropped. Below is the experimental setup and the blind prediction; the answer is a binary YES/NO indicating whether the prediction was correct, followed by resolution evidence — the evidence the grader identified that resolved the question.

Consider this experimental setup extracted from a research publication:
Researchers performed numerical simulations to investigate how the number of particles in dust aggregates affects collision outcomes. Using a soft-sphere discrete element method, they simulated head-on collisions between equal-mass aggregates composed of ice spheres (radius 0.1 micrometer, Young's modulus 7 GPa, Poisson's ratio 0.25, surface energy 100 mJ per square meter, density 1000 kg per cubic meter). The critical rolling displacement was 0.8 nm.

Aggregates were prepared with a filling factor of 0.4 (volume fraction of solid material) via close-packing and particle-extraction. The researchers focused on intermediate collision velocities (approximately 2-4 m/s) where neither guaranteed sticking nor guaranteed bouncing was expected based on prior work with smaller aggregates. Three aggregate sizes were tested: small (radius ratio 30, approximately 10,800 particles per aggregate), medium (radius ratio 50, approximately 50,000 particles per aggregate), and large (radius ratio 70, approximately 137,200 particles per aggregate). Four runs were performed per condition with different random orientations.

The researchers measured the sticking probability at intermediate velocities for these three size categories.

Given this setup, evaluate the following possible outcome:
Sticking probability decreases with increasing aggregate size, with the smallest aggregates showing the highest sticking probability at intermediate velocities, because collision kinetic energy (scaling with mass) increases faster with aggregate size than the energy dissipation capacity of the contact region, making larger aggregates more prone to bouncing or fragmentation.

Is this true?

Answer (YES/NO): YES